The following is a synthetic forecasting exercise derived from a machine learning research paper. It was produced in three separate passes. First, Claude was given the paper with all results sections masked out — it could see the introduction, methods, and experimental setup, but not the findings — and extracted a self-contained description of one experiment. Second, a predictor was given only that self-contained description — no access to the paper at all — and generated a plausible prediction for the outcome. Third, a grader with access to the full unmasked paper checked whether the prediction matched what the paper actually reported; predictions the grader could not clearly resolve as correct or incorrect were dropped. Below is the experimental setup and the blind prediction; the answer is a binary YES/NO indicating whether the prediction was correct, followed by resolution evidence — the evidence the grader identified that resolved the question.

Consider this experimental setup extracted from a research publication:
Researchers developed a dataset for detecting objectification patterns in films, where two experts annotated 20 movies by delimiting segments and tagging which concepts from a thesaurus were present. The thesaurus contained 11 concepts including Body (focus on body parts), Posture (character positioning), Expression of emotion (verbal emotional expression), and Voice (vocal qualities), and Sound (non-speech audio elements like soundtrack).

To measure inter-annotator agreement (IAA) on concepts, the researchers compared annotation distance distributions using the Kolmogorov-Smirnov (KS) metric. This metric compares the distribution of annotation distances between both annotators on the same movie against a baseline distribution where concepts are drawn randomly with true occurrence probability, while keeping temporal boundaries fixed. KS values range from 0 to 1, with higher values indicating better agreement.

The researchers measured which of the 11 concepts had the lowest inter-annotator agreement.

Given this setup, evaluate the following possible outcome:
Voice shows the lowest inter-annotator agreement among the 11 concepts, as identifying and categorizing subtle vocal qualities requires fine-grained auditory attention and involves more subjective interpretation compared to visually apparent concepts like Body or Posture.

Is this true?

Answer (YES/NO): NO